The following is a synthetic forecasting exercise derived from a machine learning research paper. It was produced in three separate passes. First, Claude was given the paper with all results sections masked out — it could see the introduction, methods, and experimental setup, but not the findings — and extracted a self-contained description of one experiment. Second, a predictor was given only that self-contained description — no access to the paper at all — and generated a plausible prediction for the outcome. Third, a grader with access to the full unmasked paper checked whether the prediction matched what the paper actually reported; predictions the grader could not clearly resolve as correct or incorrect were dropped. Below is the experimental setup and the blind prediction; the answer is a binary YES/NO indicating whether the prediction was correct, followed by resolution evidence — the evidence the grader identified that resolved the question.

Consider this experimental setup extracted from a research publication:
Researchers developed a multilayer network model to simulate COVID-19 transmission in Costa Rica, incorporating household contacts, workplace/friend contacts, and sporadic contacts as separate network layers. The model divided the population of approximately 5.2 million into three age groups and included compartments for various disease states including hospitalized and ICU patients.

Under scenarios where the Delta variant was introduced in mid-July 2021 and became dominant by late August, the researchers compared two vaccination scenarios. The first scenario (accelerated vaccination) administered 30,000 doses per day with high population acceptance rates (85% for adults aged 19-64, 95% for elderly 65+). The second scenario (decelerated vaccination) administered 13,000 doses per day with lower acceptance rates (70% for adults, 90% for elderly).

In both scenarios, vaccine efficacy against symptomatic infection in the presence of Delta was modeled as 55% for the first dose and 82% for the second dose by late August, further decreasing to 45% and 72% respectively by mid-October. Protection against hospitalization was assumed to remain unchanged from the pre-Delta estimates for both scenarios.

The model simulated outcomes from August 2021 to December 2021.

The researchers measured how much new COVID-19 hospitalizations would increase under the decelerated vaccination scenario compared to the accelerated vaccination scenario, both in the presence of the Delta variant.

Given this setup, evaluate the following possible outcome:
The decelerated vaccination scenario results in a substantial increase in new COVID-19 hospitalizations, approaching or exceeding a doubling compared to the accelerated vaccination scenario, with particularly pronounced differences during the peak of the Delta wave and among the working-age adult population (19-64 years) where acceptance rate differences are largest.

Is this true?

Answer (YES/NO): NO